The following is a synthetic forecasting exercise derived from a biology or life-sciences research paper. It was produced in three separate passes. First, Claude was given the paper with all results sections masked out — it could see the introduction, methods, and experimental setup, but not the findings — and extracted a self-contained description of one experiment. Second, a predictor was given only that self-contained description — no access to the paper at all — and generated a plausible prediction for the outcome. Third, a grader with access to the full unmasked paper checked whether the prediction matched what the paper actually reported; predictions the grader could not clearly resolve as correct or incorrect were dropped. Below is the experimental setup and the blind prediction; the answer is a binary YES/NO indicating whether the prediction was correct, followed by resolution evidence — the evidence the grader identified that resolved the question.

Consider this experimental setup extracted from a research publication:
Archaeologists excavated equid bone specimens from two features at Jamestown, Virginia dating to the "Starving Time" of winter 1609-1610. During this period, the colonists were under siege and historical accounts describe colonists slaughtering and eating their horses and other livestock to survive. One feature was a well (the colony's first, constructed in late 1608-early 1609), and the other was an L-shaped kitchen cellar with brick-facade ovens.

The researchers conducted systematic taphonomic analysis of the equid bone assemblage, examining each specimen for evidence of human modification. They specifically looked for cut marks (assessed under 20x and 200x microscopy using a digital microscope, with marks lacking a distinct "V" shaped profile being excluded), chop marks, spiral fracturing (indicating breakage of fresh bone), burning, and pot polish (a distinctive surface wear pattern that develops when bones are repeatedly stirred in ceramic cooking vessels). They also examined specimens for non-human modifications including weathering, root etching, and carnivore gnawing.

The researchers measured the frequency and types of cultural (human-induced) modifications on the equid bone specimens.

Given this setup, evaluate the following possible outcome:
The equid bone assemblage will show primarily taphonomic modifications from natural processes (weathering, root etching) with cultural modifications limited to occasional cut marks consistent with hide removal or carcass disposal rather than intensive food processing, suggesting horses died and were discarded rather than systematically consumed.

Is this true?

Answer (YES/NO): NO